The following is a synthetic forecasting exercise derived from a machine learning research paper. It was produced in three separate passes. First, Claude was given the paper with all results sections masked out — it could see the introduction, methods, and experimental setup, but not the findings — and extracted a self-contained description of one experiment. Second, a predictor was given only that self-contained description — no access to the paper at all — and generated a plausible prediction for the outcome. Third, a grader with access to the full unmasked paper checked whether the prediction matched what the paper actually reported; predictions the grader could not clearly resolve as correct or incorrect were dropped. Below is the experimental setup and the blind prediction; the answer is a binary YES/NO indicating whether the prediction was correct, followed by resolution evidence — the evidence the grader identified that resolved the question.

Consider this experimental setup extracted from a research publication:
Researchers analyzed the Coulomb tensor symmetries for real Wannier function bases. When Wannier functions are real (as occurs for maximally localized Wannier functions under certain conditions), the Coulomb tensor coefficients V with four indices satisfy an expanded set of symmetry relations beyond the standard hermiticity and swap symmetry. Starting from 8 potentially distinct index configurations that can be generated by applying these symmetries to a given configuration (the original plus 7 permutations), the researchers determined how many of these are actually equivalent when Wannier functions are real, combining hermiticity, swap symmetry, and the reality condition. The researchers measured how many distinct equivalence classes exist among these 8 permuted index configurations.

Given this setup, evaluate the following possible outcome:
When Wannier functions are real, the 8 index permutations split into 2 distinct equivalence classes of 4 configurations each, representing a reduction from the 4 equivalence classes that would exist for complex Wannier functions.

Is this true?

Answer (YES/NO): NO